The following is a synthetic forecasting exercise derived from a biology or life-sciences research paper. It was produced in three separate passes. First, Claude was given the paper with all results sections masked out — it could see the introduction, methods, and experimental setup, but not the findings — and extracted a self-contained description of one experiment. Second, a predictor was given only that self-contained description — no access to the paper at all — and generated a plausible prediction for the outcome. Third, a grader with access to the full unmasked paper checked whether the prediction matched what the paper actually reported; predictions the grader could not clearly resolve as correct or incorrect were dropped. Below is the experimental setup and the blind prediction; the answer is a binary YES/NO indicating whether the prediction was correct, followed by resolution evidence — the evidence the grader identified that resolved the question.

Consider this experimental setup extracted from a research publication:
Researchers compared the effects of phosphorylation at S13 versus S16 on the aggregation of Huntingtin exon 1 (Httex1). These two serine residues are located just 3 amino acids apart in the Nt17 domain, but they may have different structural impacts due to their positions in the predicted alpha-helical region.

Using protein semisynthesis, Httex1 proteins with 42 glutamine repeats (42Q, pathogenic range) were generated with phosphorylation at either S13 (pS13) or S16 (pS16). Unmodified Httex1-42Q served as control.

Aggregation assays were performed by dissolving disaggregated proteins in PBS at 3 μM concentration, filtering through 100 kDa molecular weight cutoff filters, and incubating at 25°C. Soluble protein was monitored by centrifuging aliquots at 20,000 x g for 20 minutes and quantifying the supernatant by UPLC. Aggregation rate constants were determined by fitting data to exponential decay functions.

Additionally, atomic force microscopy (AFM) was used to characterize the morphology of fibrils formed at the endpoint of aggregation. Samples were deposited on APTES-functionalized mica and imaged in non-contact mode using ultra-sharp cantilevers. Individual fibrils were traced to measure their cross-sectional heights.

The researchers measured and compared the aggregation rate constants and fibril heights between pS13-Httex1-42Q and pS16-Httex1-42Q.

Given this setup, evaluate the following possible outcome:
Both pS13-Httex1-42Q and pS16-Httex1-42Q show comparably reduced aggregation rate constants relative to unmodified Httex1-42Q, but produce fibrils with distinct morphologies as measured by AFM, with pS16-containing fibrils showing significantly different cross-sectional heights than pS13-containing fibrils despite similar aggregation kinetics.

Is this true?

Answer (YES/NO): NO